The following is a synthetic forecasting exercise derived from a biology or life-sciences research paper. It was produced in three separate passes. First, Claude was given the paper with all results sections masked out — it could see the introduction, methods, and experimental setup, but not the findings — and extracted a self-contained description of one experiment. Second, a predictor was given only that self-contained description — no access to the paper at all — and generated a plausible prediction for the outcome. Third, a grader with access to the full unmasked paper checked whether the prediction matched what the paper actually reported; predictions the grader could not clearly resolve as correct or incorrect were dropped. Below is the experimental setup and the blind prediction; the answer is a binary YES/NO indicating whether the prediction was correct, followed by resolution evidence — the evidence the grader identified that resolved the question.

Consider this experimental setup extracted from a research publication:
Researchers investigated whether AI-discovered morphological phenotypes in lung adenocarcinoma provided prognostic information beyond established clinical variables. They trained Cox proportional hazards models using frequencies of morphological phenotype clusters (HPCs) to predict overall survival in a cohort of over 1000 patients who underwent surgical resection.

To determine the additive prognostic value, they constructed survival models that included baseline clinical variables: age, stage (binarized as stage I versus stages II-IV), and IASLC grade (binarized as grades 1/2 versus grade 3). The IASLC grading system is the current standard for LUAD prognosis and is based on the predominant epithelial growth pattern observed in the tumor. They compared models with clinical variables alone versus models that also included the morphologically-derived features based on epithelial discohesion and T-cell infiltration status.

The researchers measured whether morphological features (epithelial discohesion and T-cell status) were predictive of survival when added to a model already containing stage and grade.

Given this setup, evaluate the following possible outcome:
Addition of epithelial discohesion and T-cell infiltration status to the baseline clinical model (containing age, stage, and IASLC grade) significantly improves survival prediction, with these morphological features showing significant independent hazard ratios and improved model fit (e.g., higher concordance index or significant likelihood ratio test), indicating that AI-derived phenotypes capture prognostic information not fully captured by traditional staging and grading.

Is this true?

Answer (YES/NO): YES